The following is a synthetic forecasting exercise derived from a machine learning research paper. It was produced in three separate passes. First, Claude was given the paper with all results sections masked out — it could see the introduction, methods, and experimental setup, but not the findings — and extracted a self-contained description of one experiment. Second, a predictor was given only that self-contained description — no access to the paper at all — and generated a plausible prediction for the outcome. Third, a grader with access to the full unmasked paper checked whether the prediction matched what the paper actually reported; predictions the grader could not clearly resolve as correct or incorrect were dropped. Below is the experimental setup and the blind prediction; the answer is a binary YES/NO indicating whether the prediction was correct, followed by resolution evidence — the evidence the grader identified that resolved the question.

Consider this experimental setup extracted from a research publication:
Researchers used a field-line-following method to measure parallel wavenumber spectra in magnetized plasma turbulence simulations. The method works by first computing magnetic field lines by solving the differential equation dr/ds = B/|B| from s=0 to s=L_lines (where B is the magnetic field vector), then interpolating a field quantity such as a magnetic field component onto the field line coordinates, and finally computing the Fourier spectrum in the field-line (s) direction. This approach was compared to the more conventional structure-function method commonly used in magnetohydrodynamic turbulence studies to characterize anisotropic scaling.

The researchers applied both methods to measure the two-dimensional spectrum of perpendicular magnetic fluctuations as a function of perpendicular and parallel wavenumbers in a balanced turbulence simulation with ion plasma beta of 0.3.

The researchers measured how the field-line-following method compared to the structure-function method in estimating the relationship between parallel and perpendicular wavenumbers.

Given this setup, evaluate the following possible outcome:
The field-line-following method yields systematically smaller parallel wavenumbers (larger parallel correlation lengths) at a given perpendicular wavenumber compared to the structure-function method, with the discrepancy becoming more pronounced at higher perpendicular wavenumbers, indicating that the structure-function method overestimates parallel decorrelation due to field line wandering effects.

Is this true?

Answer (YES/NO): NO